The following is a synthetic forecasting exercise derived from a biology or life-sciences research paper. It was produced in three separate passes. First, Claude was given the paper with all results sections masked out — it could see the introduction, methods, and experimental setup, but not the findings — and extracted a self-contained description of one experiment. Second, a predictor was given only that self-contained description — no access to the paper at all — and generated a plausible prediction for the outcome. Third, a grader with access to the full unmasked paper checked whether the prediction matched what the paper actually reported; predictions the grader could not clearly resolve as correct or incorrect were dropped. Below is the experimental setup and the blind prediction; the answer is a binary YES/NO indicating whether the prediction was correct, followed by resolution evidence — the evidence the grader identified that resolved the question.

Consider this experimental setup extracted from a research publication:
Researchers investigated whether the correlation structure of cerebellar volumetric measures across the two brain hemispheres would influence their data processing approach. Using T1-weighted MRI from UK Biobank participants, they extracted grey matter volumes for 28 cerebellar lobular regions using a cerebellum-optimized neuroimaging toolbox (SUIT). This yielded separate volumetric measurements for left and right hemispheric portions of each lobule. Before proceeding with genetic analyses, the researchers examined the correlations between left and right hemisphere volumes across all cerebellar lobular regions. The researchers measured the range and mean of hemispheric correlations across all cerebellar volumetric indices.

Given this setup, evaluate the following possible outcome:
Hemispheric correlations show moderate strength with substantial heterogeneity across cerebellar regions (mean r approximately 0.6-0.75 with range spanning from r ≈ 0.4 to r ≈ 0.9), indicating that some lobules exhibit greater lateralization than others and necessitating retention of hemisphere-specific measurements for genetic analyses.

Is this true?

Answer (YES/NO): NO